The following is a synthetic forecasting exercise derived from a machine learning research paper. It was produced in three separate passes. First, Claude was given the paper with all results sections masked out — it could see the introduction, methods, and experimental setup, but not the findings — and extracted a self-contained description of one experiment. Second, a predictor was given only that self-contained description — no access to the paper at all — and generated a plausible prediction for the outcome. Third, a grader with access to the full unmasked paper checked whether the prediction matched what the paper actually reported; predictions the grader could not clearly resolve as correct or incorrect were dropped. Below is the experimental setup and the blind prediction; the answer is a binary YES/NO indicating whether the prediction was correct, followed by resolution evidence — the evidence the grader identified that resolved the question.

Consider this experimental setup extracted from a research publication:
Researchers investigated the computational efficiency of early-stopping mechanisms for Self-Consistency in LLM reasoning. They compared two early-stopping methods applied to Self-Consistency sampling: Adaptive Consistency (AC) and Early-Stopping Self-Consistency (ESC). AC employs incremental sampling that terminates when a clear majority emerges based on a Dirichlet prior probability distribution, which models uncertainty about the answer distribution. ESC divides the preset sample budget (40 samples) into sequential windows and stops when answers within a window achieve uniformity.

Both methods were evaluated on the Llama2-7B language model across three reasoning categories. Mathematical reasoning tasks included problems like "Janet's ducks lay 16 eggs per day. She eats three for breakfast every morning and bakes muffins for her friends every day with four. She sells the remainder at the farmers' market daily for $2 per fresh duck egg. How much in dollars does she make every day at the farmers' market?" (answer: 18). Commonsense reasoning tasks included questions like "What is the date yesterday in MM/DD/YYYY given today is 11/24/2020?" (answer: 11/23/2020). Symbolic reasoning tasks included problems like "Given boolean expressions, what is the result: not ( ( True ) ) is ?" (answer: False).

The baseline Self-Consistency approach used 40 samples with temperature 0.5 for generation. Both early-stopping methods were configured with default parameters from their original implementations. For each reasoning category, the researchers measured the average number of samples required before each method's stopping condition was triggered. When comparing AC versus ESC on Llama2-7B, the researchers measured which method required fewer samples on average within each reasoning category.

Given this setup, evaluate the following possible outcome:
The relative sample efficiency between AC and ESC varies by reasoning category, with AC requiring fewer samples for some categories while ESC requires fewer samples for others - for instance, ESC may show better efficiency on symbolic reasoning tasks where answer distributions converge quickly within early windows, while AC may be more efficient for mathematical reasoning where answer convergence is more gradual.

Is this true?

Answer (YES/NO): NO